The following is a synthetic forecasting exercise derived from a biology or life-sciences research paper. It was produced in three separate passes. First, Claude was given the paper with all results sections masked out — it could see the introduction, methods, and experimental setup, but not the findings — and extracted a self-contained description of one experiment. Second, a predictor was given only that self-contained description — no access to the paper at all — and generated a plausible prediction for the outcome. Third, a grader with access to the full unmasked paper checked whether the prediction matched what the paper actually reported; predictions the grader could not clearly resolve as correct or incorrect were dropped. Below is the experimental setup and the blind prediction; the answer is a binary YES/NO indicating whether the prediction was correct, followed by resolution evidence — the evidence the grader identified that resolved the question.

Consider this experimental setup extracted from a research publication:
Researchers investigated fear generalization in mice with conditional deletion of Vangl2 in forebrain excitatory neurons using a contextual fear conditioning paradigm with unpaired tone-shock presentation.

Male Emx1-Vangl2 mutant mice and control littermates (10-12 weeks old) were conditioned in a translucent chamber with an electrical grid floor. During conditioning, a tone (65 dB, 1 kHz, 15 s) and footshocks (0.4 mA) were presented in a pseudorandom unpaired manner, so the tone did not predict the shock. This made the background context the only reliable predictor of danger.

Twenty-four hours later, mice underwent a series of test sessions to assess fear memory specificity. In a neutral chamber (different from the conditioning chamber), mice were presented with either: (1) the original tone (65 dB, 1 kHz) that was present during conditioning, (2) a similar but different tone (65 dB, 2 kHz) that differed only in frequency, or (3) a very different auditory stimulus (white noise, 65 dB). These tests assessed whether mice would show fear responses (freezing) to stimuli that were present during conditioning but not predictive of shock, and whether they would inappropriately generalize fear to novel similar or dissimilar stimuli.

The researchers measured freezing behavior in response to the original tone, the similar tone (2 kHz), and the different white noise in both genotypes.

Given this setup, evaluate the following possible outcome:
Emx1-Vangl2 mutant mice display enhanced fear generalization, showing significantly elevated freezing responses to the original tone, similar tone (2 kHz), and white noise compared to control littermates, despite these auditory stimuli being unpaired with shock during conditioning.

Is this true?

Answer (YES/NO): NO